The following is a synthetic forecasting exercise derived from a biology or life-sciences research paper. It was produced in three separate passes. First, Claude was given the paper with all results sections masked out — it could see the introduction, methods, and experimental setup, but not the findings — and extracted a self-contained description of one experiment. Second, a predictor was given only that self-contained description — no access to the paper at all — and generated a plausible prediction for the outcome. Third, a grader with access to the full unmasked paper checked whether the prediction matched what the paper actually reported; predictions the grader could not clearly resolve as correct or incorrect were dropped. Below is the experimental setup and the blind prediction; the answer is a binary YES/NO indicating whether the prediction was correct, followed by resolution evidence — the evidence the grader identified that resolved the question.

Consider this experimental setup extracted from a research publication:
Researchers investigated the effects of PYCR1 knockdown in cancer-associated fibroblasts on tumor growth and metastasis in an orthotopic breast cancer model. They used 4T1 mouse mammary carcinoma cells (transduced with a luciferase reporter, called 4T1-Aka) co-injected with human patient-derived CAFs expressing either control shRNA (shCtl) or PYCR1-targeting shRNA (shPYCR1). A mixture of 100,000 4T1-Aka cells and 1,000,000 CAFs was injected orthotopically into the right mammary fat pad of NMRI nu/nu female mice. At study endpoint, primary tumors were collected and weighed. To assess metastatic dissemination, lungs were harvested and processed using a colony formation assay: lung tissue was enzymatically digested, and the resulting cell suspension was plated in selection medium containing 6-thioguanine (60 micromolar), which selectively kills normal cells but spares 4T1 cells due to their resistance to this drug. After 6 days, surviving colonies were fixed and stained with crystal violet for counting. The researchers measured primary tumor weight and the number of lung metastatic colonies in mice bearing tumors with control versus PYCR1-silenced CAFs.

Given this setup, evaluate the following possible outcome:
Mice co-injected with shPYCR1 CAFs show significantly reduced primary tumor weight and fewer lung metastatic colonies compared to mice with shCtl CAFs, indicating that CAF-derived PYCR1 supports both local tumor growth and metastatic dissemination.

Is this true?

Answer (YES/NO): NO